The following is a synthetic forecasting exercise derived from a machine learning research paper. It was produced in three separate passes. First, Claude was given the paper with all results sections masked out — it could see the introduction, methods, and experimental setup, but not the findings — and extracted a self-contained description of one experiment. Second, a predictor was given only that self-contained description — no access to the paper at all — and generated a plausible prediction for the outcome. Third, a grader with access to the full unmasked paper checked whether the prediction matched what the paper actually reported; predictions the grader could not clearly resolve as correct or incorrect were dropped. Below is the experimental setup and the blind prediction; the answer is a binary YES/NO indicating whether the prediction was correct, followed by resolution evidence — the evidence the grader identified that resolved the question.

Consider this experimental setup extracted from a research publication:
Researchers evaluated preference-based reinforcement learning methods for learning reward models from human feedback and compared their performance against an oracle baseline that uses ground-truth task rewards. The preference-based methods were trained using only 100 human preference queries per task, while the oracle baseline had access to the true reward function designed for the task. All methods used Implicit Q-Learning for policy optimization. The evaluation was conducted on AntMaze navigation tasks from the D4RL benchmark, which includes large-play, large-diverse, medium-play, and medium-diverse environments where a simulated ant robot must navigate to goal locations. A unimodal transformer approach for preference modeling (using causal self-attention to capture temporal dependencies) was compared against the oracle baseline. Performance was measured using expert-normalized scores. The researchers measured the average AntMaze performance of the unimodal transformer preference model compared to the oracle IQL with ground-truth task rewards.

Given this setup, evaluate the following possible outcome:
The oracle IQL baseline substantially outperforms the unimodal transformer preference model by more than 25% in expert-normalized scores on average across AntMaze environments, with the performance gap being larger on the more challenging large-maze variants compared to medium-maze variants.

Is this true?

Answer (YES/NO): NO